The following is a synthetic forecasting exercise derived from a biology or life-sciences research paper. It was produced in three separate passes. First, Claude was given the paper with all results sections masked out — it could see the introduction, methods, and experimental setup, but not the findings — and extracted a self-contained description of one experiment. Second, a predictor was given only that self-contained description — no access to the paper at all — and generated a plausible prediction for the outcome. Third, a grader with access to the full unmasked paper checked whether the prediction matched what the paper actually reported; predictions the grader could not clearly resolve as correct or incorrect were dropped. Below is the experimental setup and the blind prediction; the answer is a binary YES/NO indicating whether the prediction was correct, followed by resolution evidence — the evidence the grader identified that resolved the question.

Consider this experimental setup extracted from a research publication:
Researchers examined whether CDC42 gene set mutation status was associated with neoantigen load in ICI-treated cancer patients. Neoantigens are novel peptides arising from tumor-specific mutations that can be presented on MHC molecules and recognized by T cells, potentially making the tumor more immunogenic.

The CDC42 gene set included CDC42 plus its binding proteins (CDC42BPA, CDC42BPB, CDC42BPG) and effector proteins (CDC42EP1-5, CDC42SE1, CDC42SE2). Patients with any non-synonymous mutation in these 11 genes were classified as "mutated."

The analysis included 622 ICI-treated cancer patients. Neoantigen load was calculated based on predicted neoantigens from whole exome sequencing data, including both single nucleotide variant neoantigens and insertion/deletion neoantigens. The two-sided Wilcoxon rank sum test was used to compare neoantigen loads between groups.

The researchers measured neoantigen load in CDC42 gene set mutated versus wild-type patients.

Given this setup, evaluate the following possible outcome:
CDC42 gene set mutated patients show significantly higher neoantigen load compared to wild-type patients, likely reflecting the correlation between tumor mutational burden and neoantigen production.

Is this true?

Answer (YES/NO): YES